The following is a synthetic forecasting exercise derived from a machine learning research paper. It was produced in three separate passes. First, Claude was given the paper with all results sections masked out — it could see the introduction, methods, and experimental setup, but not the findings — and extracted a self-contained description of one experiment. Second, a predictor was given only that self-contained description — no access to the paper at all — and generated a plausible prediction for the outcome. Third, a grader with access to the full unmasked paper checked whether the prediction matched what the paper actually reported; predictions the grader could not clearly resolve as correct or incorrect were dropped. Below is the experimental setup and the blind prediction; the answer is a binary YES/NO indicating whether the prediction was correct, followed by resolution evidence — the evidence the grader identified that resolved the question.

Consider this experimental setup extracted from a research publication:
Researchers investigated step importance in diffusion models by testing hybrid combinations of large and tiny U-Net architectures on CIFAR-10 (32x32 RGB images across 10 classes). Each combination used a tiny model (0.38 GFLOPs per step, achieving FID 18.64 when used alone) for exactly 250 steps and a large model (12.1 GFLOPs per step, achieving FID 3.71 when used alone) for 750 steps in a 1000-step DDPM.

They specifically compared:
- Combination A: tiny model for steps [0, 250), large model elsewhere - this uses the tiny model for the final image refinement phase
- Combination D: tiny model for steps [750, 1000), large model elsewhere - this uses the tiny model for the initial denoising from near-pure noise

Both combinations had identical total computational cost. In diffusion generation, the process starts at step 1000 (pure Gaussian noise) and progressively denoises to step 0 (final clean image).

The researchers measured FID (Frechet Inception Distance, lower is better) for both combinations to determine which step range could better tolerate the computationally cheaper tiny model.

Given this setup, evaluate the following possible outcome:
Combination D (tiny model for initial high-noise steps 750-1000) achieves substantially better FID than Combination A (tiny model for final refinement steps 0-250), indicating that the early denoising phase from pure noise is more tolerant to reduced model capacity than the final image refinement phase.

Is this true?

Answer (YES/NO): YES